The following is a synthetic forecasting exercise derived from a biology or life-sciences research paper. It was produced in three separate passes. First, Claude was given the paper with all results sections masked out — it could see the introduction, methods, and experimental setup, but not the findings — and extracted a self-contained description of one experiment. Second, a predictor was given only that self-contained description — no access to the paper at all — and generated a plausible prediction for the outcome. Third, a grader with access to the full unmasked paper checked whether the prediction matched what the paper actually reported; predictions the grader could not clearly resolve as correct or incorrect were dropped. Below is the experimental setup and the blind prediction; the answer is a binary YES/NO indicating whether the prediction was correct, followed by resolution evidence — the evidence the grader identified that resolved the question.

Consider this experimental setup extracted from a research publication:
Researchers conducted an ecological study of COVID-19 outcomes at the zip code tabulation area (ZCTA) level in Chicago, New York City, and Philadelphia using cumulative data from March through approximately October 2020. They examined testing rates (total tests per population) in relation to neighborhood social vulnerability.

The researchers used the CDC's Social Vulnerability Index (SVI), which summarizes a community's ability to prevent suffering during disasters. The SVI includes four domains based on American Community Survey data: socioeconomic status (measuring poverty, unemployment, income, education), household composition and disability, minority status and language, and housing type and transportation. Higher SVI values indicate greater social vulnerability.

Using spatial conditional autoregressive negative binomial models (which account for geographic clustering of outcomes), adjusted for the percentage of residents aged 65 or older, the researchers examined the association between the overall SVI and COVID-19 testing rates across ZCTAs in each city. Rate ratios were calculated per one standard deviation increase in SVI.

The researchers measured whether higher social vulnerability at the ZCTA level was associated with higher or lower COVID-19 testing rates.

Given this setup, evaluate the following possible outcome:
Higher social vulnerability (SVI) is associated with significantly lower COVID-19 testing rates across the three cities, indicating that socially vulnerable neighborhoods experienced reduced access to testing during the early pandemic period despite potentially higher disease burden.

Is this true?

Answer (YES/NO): NO